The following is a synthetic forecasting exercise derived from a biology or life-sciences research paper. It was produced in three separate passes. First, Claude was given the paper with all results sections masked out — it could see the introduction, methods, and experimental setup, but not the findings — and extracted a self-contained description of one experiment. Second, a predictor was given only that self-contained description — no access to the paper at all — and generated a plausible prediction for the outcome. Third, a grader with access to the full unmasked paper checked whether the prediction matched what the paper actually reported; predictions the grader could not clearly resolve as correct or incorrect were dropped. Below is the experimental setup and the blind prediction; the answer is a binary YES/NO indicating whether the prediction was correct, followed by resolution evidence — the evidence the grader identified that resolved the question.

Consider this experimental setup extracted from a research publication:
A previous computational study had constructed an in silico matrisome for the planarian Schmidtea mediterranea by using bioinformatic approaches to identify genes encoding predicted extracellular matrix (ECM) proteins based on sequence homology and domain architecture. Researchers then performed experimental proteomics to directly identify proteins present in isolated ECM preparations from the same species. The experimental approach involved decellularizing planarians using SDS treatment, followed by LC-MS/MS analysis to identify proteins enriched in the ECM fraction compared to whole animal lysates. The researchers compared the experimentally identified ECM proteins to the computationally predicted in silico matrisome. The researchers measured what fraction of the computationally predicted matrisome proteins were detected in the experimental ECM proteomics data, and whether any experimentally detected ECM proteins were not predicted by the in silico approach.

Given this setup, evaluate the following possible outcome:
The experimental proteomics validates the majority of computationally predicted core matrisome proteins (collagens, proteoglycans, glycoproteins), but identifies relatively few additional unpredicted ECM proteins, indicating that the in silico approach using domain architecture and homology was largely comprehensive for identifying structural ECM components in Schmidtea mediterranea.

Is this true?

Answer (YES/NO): NO